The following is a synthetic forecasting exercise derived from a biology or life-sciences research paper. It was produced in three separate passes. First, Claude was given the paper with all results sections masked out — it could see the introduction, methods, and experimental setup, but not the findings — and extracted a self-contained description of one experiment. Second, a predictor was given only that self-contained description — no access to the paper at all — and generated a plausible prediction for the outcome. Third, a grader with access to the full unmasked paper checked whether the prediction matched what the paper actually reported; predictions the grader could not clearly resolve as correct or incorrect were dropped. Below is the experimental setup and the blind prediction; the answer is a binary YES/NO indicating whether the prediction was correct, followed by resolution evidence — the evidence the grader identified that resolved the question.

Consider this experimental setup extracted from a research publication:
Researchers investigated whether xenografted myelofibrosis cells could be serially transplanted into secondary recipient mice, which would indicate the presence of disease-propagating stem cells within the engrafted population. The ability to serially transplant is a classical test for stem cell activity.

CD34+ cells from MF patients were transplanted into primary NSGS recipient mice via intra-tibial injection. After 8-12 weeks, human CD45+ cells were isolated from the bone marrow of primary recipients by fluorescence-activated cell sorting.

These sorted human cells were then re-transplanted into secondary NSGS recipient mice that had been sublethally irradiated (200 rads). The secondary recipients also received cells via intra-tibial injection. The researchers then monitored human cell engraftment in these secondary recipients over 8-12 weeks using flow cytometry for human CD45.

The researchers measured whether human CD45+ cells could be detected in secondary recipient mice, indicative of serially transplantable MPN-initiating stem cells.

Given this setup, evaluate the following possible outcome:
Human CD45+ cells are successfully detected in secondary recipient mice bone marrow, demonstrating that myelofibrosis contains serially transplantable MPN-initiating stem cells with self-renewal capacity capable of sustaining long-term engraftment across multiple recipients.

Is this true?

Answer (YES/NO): NO